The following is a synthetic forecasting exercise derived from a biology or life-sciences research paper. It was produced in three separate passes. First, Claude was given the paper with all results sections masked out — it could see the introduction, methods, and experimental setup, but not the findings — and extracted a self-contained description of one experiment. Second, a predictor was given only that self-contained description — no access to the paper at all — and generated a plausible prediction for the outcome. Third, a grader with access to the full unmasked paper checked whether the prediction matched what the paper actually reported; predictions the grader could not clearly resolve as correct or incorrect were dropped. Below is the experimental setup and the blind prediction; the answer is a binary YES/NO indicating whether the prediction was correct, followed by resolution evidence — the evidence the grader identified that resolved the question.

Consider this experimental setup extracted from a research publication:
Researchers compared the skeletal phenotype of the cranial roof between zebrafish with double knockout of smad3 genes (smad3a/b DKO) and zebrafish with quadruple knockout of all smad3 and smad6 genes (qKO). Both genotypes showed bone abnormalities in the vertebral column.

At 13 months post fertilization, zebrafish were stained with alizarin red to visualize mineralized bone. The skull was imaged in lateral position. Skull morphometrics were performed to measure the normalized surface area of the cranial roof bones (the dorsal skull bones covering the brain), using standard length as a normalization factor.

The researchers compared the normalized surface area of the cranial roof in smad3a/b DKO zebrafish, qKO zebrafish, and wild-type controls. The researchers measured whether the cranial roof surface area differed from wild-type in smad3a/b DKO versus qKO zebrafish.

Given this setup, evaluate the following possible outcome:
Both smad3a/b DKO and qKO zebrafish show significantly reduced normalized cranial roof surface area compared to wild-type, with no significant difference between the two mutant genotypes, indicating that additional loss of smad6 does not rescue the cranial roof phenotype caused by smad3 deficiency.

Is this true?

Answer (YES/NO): NO